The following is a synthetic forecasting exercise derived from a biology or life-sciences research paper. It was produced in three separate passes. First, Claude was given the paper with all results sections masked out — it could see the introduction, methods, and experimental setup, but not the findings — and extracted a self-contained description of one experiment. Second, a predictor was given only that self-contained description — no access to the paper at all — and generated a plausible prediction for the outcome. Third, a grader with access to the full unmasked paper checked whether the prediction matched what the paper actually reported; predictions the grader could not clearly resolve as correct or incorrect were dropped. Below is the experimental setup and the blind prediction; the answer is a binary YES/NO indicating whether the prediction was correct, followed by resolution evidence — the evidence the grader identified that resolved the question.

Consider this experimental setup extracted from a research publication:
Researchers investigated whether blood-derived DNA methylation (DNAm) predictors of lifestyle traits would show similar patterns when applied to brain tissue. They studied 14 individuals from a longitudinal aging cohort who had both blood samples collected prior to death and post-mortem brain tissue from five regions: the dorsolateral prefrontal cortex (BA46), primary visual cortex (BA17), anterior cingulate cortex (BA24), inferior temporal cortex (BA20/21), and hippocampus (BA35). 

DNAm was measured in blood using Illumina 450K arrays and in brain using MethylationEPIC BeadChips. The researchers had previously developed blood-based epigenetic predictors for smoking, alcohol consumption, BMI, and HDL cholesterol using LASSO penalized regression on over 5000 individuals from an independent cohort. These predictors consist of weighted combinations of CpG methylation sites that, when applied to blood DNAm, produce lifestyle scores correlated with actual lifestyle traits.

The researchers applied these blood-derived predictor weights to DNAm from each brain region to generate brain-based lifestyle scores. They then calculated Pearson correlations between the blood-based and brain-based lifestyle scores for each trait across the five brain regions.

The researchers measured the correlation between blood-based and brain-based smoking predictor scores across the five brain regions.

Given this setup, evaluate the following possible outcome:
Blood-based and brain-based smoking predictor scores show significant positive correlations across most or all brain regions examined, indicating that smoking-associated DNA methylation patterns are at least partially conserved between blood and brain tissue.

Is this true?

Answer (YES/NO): NO